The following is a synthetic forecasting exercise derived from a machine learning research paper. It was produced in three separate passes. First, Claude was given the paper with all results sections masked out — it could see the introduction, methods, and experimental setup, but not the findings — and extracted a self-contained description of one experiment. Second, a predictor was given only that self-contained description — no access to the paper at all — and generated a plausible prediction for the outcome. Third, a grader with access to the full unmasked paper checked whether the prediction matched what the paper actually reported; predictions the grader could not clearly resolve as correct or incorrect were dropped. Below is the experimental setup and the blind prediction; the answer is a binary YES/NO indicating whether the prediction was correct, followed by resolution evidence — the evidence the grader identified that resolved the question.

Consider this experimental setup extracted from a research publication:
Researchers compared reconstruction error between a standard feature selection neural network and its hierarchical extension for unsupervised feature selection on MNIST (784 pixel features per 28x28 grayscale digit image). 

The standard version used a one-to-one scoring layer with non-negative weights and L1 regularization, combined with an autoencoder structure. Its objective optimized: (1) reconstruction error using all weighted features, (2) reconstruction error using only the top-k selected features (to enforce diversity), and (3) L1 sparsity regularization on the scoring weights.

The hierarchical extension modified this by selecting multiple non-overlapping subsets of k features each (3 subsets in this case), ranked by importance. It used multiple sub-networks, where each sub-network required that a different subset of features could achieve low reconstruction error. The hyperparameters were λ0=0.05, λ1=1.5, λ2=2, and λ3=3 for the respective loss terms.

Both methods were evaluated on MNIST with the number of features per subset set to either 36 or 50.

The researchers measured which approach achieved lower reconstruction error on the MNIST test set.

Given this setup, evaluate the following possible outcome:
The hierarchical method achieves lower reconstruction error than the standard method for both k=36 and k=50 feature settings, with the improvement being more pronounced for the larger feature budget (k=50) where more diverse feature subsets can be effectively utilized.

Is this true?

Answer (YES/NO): NO